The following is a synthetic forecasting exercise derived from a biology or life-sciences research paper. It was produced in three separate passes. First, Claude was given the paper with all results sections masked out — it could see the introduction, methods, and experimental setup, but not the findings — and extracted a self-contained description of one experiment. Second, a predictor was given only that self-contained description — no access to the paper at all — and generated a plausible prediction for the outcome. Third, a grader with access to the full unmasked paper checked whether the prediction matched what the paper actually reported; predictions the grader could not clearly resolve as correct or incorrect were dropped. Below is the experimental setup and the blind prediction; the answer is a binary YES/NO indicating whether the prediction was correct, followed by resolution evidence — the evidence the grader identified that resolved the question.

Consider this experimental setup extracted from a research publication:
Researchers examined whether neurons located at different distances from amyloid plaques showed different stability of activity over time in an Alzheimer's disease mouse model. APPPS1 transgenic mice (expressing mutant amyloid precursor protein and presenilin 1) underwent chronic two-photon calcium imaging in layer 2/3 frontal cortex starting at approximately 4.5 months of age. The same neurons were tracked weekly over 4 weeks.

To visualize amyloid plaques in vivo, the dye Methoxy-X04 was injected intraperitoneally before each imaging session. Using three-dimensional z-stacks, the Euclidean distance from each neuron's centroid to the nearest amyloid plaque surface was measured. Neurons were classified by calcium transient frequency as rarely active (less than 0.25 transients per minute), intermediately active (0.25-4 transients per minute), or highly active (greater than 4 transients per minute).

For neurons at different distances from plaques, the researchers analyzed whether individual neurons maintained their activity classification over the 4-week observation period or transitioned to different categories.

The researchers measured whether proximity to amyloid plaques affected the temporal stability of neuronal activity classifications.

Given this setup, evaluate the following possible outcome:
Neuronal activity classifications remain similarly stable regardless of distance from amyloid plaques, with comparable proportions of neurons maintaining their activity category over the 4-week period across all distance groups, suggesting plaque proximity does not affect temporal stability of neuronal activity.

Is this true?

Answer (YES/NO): NO